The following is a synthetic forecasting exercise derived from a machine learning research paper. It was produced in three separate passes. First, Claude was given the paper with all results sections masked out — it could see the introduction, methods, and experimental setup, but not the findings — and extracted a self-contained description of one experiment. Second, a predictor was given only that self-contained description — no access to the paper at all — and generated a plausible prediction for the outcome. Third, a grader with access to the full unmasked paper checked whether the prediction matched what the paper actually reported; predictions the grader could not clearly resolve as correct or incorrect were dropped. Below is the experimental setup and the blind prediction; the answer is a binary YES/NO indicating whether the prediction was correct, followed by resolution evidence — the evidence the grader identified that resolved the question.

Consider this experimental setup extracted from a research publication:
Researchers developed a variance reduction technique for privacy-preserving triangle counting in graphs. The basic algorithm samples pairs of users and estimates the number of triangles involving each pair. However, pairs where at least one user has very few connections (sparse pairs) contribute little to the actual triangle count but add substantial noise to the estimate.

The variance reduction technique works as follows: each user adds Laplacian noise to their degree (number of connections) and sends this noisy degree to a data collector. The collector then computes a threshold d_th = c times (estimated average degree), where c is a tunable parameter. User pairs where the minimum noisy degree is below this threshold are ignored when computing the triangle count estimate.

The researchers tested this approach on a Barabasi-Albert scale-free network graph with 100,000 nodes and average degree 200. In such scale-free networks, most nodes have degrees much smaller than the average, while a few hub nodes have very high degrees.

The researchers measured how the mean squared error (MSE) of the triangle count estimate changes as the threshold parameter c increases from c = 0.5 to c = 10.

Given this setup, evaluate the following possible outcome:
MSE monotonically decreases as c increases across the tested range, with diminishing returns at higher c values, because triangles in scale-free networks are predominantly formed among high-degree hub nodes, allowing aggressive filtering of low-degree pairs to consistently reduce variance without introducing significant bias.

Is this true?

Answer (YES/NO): NO